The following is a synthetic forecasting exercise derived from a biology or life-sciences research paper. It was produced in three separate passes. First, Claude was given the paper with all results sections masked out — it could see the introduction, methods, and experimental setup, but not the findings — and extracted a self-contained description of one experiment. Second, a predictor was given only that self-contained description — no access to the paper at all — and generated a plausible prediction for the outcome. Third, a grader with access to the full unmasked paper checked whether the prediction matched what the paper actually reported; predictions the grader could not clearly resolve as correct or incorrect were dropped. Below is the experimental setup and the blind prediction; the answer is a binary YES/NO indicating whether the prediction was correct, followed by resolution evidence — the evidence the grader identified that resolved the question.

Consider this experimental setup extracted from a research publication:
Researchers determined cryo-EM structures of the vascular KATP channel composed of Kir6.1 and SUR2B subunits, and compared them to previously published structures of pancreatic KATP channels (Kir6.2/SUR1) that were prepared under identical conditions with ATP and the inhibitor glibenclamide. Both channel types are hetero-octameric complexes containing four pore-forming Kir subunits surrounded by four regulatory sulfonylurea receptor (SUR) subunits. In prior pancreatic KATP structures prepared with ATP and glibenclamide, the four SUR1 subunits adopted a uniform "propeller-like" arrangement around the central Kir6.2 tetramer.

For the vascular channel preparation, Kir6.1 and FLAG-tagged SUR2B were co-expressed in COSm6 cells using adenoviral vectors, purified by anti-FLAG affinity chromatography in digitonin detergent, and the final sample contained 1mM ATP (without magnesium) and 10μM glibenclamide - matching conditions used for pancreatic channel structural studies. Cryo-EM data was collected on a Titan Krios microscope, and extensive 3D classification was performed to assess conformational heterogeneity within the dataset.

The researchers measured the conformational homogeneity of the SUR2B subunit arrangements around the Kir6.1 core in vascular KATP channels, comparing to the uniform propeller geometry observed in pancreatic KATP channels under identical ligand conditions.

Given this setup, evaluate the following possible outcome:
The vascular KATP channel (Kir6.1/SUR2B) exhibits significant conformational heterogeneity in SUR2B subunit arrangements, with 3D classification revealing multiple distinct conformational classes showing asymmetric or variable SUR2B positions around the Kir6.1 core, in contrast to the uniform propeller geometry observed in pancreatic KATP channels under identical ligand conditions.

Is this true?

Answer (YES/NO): YES